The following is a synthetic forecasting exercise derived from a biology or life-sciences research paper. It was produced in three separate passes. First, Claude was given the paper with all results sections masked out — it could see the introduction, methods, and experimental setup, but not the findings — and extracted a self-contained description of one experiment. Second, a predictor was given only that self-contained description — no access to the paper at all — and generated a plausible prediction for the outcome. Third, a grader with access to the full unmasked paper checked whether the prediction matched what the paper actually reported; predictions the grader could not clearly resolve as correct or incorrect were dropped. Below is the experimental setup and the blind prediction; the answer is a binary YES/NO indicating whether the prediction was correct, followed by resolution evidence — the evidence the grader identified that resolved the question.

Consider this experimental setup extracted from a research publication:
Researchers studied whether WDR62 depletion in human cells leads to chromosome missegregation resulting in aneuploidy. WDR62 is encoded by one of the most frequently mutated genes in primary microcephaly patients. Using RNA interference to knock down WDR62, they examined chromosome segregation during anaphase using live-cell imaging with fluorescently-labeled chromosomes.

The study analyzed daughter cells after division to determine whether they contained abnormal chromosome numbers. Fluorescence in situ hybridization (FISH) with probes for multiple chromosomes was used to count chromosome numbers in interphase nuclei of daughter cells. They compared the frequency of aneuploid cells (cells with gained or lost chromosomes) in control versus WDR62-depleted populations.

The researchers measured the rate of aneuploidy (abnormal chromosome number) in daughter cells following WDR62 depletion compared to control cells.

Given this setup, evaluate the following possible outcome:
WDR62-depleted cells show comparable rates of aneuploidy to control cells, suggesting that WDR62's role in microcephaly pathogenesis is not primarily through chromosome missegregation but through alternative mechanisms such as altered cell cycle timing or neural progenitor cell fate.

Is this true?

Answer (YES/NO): YES